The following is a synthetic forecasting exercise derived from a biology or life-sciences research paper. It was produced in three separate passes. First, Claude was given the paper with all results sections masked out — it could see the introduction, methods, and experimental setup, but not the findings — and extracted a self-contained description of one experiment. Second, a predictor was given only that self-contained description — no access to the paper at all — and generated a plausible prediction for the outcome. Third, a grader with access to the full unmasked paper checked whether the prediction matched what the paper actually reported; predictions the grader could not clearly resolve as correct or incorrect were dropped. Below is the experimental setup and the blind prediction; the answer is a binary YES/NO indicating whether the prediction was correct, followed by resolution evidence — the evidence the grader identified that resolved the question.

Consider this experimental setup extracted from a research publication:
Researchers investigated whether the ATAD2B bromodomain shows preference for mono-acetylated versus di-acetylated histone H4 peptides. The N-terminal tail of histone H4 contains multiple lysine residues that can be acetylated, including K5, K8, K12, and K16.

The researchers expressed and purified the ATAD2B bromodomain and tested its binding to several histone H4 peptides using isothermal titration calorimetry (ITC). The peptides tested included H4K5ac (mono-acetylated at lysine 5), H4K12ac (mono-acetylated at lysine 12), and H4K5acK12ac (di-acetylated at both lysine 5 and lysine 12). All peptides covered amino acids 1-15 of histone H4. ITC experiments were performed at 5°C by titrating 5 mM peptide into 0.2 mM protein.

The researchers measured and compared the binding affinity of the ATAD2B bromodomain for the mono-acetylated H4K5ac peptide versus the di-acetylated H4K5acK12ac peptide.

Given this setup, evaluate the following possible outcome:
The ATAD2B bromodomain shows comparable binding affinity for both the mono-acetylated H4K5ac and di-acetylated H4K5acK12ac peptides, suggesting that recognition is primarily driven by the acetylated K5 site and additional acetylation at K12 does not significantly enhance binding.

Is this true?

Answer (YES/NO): NO